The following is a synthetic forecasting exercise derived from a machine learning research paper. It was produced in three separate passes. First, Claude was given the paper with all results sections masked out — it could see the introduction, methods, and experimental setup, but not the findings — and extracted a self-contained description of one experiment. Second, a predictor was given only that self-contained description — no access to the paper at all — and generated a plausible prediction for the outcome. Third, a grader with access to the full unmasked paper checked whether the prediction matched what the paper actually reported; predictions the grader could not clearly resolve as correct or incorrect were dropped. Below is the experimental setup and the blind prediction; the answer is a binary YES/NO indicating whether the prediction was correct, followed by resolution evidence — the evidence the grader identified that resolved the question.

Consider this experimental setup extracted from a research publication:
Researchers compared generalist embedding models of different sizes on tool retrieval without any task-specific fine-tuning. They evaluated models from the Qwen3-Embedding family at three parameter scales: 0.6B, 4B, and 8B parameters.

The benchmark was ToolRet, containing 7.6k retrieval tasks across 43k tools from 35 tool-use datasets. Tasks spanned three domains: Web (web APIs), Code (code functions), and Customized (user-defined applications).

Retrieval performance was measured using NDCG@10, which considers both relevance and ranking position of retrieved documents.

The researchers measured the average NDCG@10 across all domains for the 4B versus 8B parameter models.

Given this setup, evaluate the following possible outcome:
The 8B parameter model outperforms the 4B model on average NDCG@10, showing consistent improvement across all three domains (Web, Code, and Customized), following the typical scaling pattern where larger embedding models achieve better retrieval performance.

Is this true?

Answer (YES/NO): NO